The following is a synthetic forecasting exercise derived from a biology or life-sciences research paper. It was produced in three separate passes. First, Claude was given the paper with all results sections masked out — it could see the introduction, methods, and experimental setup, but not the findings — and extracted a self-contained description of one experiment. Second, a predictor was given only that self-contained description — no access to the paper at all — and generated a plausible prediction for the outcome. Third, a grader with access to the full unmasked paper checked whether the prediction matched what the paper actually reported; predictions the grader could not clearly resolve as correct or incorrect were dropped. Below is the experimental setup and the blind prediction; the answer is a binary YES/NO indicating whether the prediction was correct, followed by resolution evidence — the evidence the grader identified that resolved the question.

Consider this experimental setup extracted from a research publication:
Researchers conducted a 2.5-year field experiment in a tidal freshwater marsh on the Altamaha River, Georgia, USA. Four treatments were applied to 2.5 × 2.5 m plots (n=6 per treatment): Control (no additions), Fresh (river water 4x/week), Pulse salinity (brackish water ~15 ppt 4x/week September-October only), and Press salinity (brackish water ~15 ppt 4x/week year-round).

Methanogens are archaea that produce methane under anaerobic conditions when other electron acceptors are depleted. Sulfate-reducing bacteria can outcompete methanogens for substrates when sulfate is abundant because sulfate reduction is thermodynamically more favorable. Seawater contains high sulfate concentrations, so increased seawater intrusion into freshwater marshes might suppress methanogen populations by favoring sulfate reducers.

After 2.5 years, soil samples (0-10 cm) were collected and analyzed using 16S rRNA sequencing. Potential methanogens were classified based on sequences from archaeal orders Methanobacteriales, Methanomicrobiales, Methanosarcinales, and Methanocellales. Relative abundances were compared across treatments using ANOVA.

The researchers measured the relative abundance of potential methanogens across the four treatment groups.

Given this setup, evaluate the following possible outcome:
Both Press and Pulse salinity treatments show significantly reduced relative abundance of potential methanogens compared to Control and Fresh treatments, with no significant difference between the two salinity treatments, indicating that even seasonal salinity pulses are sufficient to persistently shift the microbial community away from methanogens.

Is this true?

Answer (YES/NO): NO